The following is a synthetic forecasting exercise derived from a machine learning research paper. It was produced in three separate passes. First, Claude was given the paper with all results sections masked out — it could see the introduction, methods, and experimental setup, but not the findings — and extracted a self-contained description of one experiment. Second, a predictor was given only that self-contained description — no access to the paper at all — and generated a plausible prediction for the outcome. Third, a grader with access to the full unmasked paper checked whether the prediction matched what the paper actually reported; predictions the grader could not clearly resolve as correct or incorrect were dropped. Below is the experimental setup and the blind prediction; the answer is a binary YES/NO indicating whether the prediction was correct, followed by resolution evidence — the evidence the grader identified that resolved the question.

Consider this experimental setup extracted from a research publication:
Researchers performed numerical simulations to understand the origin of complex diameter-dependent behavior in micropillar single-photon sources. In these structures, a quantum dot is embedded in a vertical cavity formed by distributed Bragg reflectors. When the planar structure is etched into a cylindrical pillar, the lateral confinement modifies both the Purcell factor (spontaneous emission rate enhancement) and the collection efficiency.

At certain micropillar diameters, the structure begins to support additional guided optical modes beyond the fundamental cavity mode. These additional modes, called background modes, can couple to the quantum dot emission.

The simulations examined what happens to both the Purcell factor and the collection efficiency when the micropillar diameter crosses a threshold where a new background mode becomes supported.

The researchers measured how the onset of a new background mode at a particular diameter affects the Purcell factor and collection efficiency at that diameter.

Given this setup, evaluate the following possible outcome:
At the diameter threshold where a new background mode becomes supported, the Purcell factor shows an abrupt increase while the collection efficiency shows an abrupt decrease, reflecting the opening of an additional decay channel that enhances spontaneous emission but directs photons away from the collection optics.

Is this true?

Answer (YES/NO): YES